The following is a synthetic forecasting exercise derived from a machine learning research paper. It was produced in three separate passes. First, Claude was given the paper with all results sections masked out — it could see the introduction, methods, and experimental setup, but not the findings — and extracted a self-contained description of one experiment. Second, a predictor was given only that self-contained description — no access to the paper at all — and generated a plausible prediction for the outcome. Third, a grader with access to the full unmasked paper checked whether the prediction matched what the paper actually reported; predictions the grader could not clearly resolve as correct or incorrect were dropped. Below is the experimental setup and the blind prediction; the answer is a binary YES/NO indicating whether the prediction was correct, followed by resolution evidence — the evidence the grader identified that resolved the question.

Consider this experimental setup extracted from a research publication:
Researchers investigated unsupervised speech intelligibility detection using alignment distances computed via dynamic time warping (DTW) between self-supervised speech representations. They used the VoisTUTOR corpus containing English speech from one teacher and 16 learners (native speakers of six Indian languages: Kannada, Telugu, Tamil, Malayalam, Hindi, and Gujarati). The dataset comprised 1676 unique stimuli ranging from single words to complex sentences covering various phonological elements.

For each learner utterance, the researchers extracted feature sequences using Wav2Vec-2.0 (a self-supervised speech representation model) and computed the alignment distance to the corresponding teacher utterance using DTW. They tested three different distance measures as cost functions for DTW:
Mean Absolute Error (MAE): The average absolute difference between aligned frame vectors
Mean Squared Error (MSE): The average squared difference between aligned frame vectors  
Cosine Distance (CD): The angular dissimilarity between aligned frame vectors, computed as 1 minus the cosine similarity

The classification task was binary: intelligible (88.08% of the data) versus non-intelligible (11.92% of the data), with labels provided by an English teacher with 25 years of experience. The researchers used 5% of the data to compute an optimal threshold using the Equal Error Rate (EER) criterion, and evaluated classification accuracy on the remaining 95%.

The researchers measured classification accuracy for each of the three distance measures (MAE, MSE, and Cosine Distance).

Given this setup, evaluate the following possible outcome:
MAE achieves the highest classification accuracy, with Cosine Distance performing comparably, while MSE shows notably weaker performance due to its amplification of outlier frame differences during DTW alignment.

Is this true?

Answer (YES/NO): NO